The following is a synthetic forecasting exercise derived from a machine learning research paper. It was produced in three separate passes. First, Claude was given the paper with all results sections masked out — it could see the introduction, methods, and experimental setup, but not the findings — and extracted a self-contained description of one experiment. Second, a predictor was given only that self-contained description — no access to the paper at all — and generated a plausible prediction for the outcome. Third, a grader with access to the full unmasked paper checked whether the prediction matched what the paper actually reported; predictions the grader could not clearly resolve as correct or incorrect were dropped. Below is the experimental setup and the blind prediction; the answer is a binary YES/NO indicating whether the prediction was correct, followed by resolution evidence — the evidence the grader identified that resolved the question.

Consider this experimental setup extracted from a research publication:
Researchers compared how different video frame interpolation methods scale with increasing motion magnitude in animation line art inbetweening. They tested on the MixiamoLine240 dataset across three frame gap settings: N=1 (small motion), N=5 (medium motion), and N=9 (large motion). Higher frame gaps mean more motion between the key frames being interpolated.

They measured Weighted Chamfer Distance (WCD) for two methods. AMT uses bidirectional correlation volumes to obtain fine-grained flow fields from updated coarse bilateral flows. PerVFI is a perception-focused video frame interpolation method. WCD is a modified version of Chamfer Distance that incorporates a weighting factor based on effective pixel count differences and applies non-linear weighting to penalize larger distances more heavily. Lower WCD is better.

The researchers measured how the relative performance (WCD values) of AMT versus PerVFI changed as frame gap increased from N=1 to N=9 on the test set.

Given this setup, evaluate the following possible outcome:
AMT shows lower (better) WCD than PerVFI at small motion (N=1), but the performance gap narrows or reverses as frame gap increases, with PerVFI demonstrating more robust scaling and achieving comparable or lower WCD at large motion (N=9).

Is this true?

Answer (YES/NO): YES